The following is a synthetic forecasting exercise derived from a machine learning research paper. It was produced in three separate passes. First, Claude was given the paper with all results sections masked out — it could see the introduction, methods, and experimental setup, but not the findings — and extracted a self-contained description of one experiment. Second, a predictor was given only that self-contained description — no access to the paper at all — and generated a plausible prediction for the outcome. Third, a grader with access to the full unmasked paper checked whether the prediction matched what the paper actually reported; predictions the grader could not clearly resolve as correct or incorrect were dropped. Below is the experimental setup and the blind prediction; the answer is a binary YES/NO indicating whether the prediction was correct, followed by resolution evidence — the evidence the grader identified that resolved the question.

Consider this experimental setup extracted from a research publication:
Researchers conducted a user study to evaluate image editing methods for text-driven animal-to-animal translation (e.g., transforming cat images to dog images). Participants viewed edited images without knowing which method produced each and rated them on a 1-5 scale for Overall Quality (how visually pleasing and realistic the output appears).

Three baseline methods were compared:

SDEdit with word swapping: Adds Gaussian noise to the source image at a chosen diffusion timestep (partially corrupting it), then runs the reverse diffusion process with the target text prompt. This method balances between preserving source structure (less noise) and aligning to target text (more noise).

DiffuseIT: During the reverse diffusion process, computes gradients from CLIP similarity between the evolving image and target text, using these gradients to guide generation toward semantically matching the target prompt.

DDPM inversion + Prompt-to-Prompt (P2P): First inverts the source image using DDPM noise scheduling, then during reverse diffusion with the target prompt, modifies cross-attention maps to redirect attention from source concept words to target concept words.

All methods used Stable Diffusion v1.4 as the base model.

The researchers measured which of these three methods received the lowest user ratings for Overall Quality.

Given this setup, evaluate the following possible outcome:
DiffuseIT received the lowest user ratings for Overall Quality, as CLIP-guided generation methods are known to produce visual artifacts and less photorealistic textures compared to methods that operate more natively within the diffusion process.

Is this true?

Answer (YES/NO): YES